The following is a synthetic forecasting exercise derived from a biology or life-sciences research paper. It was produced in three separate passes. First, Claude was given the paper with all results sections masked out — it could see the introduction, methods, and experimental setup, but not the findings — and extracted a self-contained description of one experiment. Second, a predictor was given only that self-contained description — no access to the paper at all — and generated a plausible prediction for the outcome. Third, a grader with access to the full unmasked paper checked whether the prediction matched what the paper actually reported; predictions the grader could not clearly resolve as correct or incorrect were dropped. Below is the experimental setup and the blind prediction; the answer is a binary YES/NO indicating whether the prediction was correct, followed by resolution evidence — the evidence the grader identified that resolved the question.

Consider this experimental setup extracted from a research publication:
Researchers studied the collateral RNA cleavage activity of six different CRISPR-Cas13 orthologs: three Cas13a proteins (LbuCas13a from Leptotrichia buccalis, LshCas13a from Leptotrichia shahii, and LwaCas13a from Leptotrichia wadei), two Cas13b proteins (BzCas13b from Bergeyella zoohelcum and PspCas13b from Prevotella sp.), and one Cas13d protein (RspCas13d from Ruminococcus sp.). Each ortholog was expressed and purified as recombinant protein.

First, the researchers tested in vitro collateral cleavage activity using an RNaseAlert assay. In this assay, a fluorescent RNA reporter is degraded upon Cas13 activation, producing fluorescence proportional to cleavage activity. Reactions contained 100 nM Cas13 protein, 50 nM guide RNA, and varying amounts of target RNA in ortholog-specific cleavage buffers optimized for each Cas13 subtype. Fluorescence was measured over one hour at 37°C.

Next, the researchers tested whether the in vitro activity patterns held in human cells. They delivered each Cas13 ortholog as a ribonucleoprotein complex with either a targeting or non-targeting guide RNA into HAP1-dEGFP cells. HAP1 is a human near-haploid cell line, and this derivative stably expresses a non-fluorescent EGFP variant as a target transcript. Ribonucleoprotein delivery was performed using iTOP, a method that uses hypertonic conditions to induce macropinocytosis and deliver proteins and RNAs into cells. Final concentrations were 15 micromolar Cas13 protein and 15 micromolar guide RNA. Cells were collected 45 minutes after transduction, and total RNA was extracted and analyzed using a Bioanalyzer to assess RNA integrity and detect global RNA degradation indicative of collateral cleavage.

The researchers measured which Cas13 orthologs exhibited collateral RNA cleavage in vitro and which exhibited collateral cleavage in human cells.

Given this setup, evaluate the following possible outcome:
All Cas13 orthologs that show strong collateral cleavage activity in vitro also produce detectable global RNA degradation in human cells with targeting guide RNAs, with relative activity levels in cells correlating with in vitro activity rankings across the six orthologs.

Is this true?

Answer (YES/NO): NO